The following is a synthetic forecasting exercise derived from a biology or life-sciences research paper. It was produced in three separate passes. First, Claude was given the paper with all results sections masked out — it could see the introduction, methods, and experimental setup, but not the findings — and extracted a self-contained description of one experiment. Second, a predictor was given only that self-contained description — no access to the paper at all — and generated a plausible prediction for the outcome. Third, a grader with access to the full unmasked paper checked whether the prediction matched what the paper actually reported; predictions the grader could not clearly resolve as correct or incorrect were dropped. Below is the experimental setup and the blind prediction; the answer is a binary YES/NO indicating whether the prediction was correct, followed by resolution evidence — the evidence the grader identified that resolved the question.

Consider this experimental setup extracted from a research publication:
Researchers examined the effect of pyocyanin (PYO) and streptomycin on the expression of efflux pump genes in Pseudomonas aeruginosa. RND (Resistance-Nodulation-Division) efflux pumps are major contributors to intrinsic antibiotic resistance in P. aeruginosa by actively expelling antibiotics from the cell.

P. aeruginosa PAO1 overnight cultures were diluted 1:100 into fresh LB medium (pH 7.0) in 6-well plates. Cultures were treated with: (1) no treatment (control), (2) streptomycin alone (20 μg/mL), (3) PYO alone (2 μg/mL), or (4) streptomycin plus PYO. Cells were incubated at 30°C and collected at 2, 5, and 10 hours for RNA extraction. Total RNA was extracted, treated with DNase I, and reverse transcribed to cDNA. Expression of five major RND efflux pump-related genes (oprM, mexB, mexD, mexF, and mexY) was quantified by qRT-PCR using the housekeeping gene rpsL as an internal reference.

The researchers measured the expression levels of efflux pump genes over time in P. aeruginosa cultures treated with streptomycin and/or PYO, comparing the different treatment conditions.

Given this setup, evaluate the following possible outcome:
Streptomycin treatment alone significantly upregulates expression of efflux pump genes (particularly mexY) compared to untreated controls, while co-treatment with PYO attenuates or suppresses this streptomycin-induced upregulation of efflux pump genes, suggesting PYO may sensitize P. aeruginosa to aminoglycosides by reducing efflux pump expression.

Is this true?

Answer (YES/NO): NO